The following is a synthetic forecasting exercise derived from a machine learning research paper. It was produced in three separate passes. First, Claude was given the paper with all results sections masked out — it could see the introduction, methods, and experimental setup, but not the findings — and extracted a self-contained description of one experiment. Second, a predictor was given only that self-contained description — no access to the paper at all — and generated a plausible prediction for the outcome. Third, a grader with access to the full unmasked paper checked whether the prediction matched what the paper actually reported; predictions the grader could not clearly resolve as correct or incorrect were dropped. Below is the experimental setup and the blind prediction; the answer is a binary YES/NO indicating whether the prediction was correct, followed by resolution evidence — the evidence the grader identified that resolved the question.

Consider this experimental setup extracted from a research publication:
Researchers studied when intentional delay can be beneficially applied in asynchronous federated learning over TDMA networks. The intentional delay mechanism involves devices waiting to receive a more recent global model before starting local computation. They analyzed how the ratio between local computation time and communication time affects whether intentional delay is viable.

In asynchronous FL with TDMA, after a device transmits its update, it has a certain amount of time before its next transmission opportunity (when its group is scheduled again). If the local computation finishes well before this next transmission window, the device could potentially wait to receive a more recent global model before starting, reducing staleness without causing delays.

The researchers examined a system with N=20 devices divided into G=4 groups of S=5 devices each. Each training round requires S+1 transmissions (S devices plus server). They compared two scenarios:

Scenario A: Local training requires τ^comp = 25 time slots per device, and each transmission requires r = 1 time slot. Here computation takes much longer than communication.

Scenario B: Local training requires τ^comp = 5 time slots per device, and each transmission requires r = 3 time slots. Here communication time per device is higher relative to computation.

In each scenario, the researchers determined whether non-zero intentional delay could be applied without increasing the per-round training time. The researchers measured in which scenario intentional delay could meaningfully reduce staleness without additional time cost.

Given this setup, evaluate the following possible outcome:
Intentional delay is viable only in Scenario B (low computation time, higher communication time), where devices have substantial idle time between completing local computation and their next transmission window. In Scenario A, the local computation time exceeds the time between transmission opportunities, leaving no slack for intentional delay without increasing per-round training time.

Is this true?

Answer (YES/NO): YES